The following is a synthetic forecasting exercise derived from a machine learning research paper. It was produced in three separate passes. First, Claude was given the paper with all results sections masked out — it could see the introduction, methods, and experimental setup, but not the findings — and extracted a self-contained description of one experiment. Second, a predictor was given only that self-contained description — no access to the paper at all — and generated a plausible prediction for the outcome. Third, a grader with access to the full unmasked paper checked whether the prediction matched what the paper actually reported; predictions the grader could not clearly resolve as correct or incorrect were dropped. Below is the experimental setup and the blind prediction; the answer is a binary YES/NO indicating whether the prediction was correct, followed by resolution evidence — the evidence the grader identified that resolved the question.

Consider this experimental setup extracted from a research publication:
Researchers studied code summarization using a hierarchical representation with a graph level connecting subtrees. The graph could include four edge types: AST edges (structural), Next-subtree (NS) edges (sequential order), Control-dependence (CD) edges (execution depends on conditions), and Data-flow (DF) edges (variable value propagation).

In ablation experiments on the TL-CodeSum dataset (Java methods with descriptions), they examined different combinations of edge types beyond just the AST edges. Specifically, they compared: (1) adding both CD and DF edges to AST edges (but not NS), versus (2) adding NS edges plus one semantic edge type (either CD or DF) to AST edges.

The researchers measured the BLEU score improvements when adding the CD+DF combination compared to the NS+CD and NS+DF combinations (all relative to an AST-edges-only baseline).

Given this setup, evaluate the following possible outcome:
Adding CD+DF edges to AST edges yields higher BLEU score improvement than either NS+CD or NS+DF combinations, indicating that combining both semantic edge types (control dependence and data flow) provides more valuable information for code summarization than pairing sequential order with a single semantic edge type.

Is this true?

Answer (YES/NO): YES